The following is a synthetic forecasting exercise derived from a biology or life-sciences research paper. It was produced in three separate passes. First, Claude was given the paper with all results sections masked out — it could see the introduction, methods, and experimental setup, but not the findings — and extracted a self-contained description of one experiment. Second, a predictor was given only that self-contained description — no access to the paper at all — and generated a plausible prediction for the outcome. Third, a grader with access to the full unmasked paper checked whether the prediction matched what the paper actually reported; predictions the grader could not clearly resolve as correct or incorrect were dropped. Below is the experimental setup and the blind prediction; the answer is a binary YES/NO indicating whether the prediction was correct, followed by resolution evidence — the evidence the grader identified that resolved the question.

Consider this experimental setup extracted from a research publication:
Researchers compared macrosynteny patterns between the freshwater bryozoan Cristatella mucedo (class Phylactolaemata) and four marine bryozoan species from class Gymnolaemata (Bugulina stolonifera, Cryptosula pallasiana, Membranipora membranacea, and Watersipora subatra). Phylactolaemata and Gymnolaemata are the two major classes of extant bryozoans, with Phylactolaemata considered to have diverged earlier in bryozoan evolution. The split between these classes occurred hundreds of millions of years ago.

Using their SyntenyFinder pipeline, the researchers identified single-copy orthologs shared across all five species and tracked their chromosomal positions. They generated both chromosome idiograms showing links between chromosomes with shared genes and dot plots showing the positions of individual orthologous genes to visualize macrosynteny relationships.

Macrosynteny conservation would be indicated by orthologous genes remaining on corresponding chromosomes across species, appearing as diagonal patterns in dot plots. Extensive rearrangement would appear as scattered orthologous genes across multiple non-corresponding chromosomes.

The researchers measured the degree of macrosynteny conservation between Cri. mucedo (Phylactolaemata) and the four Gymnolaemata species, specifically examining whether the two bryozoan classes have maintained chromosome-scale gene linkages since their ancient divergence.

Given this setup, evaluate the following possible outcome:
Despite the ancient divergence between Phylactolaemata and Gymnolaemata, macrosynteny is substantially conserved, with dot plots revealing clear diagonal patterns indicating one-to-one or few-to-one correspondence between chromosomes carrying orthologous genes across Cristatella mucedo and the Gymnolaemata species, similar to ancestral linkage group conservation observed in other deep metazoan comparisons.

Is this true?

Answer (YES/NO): NO